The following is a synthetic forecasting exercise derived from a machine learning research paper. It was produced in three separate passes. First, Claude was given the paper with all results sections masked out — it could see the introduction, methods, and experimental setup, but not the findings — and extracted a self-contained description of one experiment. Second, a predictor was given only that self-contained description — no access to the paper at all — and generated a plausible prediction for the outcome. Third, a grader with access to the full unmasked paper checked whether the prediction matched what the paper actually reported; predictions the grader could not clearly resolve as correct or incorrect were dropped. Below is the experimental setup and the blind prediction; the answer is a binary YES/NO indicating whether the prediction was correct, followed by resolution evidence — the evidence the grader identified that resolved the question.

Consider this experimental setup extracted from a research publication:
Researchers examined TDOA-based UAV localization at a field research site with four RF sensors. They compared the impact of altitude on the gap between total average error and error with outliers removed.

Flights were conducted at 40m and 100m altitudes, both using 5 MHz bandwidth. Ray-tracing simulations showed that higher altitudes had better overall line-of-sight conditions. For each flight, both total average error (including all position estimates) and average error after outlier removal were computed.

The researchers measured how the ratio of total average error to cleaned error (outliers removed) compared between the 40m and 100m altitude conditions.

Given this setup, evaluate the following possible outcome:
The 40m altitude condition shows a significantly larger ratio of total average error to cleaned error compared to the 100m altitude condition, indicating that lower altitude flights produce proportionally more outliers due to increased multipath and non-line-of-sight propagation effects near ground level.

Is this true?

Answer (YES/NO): YES